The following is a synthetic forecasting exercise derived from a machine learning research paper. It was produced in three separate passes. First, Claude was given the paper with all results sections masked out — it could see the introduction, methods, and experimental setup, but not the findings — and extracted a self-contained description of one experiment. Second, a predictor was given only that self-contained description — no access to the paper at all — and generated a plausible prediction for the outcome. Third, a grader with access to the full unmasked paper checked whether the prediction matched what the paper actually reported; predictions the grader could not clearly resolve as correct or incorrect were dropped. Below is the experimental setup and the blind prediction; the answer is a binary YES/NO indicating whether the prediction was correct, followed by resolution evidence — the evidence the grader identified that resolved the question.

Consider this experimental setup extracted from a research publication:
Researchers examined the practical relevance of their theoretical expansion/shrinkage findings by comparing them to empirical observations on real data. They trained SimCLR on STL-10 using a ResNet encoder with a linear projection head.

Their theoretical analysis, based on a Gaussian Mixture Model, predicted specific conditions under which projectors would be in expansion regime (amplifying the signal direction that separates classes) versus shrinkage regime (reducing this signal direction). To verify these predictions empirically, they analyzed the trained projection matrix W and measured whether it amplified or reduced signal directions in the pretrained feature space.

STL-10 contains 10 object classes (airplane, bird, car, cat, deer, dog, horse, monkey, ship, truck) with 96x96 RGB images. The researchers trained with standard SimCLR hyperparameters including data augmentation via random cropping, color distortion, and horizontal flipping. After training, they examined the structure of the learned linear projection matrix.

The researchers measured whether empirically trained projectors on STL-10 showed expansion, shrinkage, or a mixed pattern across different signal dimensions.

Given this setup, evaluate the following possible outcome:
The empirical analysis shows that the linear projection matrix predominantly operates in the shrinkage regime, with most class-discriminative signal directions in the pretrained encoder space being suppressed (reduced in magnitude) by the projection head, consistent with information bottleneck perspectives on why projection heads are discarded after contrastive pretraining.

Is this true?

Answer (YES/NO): NO